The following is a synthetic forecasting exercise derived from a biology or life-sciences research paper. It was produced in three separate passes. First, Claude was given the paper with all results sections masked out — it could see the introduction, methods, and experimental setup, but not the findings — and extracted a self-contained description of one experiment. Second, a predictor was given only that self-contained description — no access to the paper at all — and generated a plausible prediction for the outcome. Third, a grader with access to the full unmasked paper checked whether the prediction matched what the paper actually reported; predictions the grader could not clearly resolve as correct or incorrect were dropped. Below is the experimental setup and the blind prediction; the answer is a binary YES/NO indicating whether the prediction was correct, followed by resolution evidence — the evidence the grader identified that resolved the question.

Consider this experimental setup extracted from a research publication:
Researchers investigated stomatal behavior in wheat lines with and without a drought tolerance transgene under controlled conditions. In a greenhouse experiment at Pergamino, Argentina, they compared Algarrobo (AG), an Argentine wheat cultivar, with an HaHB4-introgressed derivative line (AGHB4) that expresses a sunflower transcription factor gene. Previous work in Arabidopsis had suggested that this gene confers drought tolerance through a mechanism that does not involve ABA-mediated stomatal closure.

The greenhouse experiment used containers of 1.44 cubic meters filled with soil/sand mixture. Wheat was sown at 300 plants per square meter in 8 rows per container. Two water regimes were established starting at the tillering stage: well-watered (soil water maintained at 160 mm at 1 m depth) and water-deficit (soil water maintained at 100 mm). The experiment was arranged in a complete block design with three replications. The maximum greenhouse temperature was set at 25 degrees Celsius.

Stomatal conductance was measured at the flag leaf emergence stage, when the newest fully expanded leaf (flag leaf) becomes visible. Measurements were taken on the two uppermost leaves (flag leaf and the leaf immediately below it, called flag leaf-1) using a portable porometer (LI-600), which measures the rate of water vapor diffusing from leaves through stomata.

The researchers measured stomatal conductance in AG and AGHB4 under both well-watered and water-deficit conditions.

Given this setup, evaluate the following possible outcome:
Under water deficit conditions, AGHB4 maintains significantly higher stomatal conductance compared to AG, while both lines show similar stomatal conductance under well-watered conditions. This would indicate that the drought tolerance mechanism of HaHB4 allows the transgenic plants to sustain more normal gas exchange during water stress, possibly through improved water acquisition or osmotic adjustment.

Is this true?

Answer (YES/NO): NO